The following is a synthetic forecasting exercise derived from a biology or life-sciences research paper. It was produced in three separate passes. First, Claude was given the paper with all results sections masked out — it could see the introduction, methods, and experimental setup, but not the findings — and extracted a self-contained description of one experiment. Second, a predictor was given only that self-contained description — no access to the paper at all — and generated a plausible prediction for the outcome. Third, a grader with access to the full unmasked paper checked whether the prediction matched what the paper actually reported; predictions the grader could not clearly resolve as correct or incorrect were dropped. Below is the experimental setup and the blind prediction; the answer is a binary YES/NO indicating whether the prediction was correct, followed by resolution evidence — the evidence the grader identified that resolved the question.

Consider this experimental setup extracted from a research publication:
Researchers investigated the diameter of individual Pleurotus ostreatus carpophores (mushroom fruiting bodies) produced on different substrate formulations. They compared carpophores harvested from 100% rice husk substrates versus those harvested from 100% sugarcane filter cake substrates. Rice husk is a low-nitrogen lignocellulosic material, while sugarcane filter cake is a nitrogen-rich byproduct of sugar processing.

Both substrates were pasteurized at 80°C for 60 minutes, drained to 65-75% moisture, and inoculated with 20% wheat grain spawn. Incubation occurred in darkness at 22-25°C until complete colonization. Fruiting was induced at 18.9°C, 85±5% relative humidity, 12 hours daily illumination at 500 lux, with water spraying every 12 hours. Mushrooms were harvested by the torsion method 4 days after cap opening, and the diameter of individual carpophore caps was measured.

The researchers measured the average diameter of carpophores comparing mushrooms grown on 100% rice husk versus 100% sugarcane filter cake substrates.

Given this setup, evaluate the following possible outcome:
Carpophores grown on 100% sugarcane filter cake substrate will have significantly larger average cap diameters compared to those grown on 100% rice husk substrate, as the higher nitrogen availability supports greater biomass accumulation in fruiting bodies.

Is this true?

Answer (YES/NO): NO